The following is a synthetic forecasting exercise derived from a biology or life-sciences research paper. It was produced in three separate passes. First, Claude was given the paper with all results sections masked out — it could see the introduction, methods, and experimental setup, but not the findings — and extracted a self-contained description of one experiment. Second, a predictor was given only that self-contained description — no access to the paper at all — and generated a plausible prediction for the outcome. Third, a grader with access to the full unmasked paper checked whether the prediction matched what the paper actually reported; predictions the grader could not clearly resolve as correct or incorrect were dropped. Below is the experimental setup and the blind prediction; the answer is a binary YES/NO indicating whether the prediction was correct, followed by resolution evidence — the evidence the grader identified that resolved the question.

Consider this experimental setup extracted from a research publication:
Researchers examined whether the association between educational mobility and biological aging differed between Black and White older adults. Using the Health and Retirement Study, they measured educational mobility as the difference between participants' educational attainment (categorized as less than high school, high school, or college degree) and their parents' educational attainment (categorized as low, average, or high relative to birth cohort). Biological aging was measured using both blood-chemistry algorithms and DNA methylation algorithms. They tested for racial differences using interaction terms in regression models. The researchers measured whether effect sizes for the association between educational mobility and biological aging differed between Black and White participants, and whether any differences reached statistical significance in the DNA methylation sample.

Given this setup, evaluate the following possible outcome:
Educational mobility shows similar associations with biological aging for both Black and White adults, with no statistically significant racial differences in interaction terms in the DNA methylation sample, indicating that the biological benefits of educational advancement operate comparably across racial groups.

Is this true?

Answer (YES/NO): NO